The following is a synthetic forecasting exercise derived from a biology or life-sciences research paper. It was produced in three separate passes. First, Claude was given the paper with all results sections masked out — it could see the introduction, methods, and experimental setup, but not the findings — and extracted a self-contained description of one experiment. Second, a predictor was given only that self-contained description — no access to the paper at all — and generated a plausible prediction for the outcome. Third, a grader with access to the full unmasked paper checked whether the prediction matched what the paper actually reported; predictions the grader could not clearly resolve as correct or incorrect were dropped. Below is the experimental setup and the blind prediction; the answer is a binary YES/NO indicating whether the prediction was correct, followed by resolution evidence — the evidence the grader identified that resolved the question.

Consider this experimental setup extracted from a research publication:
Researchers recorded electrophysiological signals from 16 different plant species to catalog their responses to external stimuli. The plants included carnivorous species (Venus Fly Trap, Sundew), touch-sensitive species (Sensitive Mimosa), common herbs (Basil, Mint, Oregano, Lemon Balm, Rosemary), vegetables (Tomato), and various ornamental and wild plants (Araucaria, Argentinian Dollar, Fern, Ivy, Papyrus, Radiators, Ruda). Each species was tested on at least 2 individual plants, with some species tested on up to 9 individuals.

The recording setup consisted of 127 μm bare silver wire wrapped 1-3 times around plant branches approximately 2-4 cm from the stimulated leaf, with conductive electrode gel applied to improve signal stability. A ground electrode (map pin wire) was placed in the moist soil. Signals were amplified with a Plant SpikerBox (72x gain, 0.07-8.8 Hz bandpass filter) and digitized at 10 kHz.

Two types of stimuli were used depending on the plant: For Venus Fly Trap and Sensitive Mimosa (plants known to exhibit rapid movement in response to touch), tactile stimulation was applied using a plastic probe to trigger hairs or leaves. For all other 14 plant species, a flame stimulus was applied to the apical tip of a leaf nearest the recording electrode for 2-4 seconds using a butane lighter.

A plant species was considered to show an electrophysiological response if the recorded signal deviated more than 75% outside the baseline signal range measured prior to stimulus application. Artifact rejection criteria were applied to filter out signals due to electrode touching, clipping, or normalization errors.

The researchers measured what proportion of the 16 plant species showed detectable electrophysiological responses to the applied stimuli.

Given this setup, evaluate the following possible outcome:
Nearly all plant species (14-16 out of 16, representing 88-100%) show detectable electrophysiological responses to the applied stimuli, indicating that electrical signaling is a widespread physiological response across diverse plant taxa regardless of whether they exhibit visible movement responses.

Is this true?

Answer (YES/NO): NO